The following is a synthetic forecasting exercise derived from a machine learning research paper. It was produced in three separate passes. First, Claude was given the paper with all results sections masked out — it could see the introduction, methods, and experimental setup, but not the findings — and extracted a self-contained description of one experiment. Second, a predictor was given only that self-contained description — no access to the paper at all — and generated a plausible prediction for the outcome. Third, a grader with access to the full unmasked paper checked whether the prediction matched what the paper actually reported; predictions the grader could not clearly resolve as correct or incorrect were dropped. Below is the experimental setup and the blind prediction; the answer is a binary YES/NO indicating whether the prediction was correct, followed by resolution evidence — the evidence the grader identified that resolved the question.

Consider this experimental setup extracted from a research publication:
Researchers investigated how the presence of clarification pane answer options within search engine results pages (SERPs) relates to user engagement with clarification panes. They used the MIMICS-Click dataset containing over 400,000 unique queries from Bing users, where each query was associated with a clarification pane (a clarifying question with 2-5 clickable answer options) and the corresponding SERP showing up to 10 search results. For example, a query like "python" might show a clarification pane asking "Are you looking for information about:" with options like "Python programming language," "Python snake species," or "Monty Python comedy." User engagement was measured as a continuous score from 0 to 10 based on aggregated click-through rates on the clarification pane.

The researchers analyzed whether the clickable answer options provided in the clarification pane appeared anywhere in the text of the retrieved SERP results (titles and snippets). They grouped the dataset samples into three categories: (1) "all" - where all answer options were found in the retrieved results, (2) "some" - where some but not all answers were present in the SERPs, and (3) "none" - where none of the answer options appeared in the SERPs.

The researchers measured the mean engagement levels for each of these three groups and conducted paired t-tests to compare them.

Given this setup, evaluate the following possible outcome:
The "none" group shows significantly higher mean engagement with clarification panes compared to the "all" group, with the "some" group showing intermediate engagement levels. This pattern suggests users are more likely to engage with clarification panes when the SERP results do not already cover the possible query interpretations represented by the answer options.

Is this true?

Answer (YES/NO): NO